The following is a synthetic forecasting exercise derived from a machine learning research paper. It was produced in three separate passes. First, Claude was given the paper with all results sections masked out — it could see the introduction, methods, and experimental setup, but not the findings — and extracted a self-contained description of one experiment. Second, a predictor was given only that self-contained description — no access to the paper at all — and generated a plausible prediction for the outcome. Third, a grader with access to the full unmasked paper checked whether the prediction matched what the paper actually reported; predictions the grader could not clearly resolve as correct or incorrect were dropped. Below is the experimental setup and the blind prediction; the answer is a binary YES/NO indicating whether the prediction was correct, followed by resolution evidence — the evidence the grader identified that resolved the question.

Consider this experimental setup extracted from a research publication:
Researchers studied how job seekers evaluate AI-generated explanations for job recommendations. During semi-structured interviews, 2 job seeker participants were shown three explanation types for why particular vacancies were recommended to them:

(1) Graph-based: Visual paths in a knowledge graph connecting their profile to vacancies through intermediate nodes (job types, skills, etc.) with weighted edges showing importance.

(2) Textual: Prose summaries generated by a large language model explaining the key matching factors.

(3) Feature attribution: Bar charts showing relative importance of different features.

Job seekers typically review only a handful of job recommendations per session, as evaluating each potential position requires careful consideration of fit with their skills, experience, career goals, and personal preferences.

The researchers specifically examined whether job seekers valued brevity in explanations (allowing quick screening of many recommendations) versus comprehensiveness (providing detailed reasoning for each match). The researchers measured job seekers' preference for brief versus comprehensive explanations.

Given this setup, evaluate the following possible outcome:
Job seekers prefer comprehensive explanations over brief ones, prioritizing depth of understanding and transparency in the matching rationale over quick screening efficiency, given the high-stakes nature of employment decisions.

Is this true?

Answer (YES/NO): NO